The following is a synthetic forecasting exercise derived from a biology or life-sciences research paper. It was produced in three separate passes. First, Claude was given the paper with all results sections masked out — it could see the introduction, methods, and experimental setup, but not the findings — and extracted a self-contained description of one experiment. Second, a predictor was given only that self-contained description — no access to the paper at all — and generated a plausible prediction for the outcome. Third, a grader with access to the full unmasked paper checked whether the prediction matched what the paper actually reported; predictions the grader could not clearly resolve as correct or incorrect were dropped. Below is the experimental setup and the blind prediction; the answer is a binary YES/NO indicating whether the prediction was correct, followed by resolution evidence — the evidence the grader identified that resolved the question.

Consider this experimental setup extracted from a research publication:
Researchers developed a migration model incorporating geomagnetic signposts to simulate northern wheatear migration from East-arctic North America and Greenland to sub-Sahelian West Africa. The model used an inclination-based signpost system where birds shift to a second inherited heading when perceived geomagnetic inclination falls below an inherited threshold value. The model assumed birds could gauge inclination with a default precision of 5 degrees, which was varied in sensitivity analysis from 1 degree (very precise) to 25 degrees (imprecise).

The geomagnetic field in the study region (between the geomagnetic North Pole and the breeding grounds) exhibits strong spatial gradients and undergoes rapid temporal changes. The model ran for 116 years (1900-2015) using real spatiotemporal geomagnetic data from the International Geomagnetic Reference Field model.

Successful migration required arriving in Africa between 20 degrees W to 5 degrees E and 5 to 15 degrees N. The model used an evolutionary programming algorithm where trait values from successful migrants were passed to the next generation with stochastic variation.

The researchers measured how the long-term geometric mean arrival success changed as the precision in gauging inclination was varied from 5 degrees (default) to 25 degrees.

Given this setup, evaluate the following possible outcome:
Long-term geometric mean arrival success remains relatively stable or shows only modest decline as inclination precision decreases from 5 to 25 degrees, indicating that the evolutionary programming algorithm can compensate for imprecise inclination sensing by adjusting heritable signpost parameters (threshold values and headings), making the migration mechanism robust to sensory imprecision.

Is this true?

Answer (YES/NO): YES